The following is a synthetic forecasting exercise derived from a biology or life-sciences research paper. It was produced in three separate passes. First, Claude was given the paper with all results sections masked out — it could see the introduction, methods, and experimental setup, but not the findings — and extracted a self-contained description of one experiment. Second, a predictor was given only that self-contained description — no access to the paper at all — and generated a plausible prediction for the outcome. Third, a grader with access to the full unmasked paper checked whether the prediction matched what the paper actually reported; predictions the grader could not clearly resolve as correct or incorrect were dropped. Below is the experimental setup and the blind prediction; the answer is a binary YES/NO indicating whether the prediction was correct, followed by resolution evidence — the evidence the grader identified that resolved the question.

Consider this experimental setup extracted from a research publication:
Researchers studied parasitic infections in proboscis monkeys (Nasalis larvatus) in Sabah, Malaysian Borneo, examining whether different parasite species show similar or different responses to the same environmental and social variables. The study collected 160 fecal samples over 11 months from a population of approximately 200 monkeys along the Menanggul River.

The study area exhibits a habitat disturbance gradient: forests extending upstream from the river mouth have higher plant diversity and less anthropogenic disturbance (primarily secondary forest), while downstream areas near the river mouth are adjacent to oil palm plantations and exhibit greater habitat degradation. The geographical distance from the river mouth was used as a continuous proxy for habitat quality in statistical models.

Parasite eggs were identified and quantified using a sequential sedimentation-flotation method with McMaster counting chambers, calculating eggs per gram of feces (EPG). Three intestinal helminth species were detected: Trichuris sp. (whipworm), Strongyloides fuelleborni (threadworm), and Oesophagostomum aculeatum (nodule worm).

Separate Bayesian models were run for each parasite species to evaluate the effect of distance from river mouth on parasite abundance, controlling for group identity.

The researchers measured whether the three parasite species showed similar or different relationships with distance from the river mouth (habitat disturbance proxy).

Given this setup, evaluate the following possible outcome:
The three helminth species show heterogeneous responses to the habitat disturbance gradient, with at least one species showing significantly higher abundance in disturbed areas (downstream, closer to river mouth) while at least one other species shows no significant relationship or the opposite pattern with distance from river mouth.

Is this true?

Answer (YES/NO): YES